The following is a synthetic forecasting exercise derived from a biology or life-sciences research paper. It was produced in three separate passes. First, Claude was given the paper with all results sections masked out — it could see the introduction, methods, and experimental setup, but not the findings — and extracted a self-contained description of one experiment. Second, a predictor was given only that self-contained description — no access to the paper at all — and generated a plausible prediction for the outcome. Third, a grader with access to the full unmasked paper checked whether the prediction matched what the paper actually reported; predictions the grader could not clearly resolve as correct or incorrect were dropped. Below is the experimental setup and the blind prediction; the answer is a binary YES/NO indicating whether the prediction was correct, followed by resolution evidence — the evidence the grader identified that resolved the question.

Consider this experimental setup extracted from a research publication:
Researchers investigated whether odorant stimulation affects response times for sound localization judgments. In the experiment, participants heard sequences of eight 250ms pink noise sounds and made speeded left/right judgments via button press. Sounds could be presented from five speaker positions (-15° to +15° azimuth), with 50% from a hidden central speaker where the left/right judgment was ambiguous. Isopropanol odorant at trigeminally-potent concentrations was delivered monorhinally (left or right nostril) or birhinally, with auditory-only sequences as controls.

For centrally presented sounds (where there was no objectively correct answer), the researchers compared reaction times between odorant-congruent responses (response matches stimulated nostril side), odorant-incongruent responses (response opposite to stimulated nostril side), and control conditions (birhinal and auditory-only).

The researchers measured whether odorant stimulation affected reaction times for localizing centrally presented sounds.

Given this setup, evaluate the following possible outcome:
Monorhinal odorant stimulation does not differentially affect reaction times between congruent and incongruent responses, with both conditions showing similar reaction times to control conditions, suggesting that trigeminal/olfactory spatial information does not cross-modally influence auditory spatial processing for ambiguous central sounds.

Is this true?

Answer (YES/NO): NO